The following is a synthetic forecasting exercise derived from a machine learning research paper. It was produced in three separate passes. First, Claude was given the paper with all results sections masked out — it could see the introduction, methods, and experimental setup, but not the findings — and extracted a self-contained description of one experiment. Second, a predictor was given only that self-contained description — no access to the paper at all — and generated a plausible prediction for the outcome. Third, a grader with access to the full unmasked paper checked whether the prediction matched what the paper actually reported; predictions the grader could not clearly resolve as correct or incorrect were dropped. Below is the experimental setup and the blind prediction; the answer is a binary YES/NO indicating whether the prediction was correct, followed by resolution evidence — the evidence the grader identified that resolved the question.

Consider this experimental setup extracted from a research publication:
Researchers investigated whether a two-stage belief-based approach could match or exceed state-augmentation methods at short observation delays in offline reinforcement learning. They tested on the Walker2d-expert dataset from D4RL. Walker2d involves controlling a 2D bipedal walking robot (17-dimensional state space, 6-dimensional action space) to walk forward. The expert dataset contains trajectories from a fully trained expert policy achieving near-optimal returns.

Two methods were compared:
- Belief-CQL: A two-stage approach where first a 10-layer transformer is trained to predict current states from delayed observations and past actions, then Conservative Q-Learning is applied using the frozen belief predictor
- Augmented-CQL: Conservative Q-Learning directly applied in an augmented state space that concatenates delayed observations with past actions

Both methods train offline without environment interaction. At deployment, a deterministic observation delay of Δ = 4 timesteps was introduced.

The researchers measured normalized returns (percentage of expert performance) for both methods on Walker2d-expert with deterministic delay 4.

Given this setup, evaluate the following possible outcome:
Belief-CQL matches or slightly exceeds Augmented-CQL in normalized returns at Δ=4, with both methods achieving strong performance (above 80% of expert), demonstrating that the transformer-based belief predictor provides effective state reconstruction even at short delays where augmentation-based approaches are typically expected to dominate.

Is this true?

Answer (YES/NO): YES